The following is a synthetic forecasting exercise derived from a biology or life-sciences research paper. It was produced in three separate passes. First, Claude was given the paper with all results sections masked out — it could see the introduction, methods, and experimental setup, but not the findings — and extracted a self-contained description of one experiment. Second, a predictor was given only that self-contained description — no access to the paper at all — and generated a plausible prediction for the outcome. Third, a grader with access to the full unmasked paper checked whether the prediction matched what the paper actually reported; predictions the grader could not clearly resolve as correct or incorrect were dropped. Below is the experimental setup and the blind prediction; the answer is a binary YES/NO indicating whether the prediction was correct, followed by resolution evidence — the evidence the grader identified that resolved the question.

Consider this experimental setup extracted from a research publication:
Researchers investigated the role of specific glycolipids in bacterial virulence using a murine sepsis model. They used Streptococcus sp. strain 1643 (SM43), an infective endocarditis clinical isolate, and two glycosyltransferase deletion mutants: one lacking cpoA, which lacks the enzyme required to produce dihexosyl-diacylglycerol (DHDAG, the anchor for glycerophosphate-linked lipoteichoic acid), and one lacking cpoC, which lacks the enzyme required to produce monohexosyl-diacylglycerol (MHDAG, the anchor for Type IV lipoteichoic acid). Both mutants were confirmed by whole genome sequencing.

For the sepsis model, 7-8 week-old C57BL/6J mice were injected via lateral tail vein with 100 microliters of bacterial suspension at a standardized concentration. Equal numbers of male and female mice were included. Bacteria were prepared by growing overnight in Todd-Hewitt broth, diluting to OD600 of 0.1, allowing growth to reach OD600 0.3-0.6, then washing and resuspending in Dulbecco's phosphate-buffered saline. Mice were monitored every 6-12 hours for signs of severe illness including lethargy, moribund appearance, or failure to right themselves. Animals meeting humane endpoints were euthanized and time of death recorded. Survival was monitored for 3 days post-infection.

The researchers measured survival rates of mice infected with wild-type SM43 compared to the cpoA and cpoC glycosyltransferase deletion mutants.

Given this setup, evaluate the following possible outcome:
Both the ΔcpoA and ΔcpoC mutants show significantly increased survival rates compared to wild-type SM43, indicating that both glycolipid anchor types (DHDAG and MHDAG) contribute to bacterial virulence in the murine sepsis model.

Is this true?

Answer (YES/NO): NO